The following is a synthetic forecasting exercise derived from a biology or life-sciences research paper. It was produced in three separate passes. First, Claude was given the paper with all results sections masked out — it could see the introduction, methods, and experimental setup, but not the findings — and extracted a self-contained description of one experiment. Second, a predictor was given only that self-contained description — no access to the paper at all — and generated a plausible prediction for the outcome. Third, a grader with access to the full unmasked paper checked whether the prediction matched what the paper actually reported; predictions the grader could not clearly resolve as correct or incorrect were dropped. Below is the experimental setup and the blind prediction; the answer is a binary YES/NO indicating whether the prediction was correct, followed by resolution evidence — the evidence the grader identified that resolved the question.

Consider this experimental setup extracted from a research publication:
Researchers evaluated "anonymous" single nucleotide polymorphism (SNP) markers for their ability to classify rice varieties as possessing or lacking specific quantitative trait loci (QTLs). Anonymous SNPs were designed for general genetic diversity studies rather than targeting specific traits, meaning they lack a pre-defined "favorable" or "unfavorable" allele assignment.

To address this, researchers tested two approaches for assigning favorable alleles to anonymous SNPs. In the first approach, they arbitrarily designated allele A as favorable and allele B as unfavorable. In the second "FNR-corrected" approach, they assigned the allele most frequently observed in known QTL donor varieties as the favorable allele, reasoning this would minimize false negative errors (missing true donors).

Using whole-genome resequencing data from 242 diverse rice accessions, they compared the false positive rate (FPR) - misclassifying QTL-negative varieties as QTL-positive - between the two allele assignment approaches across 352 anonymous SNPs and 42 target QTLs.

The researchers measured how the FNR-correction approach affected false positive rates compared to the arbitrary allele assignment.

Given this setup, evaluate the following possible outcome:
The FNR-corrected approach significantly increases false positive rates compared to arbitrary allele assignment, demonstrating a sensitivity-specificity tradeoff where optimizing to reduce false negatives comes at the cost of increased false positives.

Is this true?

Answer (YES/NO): NO